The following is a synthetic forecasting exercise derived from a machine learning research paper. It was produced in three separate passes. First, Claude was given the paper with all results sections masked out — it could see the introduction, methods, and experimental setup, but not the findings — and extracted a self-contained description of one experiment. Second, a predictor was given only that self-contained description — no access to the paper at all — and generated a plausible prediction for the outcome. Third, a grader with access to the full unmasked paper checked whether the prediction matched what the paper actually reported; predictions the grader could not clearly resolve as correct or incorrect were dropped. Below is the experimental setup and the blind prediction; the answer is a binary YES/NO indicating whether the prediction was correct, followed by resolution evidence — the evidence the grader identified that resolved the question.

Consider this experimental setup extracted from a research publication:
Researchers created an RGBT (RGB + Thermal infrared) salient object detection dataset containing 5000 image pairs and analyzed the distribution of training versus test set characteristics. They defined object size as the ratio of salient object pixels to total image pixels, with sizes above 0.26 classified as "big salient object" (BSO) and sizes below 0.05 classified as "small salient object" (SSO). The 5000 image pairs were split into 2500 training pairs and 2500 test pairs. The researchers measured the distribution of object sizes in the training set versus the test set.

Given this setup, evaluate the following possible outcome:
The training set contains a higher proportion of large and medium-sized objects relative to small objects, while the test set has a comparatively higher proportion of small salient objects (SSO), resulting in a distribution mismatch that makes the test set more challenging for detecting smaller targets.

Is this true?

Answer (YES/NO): YES